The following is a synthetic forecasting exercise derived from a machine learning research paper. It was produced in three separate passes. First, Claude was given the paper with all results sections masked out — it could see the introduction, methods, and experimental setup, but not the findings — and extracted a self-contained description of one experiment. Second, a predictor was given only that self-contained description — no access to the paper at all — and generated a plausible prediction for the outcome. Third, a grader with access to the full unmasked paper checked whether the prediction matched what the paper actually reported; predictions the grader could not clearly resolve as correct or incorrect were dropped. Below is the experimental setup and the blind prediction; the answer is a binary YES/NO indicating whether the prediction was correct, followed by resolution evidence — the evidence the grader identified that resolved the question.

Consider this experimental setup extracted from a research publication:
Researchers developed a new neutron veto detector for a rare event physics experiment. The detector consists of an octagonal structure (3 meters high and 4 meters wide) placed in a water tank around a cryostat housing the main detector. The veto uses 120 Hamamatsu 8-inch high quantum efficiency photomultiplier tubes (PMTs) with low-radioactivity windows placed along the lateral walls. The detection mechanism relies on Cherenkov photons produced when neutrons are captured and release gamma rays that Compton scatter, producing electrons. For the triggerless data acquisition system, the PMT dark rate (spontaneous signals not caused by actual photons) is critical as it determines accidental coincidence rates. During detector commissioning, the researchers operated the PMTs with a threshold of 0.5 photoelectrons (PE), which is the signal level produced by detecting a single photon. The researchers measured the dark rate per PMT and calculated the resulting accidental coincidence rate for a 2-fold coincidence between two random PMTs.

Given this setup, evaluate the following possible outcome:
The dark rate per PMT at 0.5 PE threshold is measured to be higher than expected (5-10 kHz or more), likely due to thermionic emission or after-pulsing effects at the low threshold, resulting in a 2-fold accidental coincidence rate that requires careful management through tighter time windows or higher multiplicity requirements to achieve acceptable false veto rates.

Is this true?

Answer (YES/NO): NO